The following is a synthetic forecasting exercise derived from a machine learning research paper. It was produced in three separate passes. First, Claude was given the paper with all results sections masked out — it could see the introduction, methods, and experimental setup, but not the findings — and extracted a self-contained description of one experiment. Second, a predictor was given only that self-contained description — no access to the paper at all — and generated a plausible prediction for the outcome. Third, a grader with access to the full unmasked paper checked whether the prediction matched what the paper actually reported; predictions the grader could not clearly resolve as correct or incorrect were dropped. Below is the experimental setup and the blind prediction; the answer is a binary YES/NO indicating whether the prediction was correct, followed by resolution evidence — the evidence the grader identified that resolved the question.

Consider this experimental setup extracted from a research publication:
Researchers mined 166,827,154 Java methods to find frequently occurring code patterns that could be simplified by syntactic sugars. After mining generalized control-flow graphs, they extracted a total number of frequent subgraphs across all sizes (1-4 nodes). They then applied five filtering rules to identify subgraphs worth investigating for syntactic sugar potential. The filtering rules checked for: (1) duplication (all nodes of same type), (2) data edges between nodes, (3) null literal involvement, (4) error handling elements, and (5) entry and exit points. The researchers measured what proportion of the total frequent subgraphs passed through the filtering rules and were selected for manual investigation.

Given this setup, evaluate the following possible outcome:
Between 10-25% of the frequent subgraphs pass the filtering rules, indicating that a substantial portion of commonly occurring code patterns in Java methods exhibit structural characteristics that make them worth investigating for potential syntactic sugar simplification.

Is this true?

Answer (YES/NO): NO